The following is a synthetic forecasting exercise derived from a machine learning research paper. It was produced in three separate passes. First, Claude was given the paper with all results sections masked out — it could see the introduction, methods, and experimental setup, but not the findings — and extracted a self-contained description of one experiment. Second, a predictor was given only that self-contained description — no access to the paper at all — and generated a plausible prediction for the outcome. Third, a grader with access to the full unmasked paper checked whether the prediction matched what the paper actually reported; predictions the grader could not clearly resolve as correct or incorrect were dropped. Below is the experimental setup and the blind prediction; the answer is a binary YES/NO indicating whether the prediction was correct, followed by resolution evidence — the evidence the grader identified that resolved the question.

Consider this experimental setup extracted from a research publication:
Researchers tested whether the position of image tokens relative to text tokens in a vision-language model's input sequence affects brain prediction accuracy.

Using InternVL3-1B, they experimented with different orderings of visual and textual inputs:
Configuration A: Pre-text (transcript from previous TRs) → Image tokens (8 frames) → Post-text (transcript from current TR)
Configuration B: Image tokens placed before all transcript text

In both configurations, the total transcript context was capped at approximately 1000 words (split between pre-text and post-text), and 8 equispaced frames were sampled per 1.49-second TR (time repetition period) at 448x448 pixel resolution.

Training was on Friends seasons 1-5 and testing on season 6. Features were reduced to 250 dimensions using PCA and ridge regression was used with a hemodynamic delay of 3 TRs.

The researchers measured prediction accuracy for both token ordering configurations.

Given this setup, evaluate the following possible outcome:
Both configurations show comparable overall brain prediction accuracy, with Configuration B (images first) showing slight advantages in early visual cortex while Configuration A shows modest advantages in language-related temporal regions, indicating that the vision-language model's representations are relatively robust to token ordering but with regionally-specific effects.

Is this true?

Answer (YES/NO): NO